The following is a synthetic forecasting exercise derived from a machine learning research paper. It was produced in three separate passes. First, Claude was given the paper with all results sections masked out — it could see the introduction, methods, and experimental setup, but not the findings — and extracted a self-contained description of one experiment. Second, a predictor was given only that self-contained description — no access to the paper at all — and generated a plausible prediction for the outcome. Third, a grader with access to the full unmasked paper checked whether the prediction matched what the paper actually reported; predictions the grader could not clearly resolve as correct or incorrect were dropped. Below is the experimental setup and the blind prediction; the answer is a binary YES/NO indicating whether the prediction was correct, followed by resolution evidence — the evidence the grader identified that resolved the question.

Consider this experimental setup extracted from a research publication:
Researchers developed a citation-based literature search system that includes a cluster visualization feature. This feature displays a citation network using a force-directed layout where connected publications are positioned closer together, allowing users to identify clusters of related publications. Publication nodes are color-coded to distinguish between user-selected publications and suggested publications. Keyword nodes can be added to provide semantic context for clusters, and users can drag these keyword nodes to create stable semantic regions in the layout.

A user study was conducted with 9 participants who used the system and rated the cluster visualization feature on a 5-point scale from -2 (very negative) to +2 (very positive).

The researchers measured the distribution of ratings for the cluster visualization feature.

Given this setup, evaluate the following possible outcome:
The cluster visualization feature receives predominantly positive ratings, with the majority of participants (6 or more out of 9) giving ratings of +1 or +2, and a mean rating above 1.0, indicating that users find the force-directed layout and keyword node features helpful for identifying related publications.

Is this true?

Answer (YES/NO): NO